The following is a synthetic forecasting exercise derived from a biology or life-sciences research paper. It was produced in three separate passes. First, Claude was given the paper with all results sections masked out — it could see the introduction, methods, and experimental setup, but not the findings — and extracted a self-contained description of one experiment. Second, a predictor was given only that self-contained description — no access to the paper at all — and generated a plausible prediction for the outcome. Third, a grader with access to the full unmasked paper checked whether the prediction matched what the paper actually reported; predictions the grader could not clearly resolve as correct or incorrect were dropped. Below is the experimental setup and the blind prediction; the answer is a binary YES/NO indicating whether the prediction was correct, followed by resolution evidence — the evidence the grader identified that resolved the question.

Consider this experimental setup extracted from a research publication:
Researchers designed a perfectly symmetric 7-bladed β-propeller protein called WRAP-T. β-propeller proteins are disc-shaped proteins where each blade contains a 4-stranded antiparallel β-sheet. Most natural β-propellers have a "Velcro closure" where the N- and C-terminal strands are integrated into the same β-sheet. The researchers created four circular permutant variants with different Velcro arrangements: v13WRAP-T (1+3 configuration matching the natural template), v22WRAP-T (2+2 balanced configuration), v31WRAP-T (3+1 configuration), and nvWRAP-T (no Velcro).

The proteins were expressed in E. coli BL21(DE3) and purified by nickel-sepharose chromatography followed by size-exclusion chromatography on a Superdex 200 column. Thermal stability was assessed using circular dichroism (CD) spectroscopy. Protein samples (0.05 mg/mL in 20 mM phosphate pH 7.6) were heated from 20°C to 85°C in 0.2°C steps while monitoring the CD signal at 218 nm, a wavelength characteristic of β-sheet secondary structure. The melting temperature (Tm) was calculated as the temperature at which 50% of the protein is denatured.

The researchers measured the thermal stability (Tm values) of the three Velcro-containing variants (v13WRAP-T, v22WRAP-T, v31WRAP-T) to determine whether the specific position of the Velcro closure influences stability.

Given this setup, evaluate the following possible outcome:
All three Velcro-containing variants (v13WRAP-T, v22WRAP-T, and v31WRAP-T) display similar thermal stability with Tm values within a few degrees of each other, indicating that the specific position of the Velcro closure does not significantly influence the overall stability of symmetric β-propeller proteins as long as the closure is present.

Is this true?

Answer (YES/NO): NO